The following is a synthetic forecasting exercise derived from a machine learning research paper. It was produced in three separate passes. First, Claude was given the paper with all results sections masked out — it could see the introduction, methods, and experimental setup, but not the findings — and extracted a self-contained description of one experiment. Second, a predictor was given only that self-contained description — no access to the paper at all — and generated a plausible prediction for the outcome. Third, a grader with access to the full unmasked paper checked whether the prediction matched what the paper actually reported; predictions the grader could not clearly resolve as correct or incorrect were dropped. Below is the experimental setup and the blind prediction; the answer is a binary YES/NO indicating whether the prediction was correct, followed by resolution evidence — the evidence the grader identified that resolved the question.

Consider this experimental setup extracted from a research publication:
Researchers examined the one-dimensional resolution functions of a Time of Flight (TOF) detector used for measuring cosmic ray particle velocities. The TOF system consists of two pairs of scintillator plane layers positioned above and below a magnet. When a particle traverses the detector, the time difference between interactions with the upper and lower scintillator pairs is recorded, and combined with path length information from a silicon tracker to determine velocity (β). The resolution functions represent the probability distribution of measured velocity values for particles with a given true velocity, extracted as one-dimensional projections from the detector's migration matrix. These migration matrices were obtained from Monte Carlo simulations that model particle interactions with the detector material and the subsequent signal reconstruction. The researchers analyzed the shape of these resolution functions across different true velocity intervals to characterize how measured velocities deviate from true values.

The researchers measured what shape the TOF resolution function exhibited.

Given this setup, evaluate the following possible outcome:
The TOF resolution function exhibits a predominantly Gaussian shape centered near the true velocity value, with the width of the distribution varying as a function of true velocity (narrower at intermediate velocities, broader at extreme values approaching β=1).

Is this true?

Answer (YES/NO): NO